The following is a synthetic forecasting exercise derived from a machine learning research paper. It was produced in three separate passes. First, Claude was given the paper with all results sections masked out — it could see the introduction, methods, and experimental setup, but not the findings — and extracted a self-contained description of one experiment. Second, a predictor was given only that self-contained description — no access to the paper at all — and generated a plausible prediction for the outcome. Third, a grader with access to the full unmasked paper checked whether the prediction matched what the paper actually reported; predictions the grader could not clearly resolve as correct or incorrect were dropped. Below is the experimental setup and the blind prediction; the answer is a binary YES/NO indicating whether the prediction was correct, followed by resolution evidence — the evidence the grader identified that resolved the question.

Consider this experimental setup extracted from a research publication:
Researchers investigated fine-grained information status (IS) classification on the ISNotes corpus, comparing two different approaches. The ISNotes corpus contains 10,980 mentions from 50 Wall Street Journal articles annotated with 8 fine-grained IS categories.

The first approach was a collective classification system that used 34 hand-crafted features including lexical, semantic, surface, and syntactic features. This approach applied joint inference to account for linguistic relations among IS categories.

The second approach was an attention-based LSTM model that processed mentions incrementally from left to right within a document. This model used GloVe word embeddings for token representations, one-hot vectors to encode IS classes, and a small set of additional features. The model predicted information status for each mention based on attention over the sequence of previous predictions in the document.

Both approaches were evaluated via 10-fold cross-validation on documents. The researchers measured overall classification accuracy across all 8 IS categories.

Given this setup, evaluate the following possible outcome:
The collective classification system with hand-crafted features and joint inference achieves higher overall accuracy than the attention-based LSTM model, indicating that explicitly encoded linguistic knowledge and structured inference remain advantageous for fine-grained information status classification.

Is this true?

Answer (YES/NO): NO